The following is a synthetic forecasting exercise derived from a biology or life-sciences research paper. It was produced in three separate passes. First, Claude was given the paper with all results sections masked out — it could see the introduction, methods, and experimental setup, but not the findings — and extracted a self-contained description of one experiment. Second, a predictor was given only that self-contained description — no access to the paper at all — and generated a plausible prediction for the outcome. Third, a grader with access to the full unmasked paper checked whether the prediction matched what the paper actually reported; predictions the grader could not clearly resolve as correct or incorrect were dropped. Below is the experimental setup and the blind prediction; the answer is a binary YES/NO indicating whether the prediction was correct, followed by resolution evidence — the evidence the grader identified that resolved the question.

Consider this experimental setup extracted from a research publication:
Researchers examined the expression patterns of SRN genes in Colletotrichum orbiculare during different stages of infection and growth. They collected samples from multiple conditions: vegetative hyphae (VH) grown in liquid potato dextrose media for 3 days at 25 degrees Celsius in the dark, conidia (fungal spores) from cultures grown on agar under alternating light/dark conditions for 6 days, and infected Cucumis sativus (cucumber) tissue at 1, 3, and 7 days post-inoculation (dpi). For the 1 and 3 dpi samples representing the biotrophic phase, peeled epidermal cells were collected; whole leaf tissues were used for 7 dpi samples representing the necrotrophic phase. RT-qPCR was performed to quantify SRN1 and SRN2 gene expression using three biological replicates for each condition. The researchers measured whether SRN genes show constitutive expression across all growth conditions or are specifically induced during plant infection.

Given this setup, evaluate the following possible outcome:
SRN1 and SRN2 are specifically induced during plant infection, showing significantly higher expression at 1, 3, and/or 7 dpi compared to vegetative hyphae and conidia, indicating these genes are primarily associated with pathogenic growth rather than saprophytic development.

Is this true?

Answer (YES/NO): YES